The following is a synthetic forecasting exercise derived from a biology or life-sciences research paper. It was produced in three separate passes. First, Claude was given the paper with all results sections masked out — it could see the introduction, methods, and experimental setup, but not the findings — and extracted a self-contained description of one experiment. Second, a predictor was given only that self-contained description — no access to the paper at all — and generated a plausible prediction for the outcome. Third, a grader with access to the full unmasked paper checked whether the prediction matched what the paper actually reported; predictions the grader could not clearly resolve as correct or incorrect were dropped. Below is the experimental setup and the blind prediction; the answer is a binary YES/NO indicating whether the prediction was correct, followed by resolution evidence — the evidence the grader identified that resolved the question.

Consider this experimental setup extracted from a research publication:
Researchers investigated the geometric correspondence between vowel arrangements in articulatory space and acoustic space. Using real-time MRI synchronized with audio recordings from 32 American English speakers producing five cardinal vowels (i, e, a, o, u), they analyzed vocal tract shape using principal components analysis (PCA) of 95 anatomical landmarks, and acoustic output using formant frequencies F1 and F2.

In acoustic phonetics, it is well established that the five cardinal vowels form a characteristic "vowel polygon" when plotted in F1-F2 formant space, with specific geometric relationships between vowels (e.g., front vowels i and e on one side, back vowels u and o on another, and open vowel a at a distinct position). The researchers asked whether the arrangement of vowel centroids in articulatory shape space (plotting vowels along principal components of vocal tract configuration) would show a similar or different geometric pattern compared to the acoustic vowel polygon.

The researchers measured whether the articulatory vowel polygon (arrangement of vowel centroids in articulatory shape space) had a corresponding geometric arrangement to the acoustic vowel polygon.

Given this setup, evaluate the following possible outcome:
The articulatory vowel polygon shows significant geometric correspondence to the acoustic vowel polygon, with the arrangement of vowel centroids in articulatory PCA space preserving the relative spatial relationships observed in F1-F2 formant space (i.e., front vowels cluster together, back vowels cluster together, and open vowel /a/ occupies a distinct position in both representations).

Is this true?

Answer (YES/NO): YES